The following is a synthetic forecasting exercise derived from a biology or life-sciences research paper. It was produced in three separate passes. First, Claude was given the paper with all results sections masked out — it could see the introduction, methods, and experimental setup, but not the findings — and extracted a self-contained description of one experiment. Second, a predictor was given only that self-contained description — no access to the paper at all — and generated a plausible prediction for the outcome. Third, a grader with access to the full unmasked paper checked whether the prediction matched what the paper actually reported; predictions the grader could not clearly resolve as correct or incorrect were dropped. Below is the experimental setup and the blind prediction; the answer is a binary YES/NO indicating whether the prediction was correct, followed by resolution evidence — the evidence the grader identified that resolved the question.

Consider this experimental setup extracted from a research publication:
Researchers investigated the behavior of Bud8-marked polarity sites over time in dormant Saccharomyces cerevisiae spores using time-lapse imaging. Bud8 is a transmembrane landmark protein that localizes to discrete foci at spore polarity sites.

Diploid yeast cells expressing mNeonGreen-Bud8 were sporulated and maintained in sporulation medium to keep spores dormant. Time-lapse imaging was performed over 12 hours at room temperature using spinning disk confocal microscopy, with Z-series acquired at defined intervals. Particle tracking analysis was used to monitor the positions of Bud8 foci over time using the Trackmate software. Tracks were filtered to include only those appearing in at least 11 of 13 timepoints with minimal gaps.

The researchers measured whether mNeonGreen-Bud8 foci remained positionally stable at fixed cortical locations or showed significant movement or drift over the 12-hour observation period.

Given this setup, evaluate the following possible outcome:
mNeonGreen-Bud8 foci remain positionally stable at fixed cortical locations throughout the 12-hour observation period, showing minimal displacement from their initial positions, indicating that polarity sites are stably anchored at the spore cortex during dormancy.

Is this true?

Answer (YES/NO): YES